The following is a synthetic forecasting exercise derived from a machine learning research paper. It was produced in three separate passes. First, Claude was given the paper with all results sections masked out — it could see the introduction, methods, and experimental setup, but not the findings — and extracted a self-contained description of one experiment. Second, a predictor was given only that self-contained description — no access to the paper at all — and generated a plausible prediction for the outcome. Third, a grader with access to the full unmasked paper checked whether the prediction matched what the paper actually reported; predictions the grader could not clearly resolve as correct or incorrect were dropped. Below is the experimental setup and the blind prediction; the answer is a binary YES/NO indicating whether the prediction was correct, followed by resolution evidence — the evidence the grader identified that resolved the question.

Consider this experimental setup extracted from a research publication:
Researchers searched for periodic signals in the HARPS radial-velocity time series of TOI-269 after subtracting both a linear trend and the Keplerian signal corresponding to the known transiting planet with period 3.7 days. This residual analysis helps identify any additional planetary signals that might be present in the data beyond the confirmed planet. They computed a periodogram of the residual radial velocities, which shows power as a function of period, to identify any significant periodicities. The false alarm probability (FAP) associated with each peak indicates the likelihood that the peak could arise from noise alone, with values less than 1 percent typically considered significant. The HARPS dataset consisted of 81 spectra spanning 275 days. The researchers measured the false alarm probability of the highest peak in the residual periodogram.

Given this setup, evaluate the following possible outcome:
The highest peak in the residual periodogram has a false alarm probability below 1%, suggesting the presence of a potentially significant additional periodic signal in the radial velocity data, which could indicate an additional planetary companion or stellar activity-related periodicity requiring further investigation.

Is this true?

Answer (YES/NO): NO